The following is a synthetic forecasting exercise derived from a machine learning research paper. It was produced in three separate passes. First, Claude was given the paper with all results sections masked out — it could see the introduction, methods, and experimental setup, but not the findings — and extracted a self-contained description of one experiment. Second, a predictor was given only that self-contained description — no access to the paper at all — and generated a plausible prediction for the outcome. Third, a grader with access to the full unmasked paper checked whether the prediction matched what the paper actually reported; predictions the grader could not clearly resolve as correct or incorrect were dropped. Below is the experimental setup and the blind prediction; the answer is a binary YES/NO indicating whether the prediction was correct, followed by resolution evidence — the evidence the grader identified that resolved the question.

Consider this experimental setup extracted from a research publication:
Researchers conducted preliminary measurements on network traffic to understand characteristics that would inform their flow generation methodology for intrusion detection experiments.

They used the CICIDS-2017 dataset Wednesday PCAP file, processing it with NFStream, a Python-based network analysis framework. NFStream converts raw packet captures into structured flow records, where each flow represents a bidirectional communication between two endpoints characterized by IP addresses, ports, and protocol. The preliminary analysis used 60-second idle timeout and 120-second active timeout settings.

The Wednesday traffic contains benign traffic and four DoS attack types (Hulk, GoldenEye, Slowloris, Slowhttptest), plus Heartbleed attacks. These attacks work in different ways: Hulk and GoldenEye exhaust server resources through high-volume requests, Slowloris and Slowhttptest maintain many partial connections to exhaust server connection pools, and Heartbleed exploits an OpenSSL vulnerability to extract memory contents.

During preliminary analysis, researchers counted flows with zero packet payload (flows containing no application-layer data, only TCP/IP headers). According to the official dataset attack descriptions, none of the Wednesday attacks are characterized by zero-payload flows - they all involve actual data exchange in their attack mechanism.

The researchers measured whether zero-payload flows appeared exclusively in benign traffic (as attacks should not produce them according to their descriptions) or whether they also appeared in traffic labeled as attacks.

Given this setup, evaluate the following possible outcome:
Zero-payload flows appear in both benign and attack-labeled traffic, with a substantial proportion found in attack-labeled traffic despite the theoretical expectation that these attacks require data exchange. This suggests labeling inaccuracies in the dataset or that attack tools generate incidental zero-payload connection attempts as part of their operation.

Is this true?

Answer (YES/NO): YES